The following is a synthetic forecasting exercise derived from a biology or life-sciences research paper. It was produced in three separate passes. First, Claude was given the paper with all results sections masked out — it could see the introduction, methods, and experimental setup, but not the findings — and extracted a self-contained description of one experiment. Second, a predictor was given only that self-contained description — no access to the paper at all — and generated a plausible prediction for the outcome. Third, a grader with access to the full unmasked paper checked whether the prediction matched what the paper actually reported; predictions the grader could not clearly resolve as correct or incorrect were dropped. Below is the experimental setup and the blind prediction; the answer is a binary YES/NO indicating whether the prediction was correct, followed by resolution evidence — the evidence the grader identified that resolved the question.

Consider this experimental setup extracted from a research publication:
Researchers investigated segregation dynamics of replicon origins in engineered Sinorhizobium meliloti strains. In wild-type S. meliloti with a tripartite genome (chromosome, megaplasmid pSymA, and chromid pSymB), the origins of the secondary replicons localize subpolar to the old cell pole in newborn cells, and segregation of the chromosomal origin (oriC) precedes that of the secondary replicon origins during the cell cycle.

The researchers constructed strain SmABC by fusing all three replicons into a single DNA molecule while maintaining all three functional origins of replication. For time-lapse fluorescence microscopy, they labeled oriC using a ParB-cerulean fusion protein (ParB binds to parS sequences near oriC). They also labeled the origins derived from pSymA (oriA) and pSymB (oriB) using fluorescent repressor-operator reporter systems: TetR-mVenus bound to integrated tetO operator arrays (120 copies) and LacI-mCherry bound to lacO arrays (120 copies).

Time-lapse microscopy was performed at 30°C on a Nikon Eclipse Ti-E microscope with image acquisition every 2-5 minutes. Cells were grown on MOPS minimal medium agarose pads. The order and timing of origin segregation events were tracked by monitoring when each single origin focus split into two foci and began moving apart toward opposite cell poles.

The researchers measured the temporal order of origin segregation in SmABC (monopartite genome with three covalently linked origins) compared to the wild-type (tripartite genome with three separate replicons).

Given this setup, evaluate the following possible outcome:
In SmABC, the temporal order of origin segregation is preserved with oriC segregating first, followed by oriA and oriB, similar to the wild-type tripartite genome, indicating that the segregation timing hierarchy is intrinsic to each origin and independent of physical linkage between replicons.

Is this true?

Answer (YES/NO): YES